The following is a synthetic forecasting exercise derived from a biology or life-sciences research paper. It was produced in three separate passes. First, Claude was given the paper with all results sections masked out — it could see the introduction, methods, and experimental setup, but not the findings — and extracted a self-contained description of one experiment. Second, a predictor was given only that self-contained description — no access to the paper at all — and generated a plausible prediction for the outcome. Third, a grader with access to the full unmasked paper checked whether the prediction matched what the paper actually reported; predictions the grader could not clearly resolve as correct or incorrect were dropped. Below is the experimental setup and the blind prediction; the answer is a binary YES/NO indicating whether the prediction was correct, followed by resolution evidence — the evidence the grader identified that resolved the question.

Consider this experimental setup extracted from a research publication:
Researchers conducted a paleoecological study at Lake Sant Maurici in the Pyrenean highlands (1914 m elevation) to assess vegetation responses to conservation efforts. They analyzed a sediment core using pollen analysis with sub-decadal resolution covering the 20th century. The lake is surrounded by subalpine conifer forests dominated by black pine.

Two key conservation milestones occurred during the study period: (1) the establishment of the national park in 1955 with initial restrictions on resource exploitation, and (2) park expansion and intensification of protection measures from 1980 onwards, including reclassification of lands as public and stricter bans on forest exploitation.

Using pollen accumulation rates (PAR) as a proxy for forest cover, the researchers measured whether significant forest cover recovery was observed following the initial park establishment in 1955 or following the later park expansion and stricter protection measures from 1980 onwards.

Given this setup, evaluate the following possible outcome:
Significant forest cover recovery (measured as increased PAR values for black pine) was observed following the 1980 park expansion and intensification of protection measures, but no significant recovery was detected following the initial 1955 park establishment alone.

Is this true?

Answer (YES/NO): YES